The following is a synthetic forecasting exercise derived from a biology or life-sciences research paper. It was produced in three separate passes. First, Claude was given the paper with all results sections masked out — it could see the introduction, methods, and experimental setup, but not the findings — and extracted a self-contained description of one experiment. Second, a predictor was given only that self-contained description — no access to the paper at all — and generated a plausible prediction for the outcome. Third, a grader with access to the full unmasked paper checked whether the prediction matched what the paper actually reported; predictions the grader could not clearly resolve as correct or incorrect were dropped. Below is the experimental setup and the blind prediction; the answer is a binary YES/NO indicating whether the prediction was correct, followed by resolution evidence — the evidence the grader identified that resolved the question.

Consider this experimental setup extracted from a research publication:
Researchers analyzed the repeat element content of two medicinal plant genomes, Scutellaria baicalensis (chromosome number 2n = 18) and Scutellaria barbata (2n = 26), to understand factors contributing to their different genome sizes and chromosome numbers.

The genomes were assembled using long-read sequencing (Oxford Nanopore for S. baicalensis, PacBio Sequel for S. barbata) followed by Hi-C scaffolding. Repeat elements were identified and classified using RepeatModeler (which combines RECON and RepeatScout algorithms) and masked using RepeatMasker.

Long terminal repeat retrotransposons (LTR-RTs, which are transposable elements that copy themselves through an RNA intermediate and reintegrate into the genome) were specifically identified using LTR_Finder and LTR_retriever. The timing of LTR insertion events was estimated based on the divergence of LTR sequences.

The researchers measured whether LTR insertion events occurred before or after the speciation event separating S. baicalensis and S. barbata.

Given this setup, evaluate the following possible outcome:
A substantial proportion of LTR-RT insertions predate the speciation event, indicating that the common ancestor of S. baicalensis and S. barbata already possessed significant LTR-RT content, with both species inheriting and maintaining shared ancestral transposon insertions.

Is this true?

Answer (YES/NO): NO